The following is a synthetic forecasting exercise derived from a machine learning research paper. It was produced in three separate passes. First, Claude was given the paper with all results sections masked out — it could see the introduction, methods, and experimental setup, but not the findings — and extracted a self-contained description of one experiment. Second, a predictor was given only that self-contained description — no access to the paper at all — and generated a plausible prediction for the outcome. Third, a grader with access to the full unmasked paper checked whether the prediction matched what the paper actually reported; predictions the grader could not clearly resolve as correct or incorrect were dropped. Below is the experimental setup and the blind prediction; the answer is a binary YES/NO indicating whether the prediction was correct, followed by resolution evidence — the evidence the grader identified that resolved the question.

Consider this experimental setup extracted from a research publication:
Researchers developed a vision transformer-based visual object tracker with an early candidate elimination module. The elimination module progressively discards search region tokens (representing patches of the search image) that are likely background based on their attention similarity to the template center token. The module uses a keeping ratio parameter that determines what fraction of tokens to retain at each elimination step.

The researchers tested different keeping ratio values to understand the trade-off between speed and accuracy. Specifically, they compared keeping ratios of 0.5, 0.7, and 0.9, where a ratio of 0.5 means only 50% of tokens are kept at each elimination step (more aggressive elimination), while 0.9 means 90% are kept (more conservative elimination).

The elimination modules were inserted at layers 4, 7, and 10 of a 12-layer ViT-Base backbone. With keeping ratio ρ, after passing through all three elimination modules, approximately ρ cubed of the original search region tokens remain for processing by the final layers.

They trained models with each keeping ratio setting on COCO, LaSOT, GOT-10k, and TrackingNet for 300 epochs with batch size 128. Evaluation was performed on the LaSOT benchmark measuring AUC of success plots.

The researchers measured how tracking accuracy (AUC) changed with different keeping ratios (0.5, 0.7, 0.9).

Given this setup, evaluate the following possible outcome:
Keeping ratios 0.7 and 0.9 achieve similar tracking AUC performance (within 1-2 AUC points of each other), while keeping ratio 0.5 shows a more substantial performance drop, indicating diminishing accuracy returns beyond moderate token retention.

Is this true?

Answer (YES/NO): YES